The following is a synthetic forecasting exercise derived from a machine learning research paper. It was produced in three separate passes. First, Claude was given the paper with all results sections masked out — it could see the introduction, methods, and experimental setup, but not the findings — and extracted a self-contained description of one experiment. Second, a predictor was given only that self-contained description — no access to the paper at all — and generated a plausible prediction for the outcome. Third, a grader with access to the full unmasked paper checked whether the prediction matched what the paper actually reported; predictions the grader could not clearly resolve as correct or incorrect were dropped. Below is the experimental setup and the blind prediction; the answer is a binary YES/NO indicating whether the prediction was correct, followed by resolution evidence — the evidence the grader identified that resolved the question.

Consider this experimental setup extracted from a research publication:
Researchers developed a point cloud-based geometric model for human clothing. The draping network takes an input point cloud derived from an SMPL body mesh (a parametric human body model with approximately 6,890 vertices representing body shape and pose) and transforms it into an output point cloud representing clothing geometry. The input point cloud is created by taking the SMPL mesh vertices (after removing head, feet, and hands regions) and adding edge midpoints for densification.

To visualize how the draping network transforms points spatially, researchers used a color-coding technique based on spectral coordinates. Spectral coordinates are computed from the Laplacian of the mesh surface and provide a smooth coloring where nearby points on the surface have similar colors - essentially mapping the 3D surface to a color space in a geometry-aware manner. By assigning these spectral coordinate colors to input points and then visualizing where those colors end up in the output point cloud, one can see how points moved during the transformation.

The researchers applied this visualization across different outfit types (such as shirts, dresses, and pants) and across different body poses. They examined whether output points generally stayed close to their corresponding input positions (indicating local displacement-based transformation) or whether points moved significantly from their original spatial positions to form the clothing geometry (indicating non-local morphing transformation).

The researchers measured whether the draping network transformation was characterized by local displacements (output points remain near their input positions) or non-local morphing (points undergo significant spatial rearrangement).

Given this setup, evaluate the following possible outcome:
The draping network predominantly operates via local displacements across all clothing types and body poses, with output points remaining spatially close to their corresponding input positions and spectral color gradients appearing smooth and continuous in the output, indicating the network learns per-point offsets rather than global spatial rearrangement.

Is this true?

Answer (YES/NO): NO